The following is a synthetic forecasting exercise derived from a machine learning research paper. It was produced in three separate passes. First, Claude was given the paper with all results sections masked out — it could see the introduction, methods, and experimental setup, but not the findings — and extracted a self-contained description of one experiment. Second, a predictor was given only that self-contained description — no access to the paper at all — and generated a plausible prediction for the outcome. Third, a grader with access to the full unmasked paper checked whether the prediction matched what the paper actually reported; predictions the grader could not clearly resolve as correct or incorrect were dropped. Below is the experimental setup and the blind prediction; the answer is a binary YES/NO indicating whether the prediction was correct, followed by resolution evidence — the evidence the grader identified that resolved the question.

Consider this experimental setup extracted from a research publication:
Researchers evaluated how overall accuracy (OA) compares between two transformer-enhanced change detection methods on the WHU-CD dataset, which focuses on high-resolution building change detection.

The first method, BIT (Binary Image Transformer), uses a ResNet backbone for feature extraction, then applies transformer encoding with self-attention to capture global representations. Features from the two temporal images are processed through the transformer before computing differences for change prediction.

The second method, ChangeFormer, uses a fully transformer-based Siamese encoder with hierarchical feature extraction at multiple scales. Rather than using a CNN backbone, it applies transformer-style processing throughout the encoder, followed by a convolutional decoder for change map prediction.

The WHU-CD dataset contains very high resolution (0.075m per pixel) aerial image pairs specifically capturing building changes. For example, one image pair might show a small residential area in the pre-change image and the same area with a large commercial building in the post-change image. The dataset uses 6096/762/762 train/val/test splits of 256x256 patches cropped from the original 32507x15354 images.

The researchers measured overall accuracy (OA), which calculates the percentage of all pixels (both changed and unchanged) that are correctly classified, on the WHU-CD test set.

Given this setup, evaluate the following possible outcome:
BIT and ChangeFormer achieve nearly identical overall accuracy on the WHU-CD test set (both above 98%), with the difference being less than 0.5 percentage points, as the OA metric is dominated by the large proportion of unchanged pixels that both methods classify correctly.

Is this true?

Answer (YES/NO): YES